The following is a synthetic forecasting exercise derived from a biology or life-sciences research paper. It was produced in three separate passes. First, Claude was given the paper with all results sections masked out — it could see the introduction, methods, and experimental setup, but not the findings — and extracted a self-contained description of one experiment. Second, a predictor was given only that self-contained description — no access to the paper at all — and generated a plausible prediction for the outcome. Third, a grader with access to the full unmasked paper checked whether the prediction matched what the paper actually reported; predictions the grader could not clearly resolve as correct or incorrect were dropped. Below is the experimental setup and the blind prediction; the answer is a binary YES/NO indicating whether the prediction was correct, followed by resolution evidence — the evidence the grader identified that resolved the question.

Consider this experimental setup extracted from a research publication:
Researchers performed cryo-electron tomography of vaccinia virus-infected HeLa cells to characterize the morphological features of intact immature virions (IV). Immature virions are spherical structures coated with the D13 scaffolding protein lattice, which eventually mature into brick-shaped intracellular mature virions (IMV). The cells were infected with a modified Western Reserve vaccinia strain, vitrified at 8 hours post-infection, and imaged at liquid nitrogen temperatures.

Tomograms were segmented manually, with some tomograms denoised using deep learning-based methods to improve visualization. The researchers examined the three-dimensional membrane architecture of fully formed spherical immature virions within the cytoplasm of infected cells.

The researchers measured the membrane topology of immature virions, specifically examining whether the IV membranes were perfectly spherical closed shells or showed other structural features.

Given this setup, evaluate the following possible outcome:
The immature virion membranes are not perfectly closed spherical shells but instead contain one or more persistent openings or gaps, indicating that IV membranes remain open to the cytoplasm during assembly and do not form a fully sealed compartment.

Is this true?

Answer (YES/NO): NO